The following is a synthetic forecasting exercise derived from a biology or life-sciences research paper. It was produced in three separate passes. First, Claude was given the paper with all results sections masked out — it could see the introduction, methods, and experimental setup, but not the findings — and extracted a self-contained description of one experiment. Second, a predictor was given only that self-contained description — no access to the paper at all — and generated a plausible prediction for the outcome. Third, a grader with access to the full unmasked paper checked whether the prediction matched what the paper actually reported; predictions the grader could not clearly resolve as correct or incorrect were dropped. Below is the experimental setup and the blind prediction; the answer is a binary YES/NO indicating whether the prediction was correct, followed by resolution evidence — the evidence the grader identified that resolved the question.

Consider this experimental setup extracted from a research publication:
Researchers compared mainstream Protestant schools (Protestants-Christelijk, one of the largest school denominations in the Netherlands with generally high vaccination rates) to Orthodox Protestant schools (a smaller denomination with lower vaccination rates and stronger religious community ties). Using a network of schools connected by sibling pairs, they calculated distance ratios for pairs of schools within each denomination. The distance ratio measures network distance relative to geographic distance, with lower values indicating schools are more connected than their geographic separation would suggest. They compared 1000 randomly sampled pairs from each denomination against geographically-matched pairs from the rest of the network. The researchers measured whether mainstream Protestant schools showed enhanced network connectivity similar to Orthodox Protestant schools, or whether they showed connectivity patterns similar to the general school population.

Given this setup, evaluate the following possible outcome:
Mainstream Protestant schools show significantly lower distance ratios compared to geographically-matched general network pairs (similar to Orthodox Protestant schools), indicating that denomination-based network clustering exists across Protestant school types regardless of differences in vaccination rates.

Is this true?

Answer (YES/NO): NO